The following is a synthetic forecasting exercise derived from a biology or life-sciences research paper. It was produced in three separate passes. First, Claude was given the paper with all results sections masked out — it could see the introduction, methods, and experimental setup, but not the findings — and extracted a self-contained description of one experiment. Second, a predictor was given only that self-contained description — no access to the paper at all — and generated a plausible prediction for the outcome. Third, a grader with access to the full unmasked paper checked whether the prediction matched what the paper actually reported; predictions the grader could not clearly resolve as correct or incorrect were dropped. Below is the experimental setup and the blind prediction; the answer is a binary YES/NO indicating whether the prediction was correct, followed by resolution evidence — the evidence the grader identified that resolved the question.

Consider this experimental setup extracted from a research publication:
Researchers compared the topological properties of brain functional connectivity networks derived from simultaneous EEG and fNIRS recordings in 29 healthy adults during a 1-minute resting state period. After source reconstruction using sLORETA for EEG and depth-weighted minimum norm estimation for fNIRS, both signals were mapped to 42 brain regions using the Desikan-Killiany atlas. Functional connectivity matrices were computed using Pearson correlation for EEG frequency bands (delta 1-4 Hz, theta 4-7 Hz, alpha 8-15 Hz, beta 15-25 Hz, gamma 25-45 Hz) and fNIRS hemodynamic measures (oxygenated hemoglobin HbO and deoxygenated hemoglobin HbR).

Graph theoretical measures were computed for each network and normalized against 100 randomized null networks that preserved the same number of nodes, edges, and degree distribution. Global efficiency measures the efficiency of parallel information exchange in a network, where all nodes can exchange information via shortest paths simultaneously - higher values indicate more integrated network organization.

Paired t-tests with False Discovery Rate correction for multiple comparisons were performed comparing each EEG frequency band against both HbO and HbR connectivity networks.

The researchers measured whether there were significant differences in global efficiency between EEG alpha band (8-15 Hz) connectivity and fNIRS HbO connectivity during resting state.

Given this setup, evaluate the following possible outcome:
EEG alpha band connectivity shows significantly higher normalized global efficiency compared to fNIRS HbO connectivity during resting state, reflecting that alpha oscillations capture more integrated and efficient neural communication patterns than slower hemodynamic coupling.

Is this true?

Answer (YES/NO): YES